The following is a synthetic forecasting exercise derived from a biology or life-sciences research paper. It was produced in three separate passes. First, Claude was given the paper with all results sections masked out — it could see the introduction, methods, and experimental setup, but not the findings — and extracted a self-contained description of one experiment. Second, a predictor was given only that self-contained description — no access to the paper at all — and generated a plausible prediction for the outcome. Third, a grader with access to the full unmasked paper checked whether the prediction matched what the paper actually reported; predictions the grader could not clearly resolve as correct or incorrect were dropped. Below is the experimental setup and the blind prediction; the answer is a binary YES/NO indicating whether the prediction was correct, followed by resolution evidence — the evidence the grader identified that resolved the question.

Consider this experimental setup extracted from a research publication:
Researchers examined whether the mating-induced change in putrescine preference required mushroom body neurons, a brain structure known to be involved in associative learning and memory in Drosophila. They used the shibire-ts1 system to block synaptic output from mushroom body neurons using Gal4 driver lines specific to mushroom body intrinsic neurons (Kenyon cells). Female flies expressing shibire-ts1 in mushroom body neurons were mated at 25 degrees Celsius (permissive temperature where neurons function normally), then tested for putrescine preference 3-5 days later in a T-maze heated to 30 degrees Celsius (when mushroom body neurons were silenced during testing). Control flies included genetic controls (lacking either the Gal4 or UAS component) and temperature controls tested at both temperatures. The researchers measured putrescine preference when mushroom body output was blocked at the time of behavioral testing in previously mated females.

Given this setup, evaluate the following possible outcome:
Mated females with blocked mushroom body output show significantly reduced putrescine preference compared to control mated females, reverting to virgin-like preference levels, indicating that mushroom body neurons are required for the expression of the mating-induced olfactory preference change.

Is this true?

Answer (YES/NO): NO